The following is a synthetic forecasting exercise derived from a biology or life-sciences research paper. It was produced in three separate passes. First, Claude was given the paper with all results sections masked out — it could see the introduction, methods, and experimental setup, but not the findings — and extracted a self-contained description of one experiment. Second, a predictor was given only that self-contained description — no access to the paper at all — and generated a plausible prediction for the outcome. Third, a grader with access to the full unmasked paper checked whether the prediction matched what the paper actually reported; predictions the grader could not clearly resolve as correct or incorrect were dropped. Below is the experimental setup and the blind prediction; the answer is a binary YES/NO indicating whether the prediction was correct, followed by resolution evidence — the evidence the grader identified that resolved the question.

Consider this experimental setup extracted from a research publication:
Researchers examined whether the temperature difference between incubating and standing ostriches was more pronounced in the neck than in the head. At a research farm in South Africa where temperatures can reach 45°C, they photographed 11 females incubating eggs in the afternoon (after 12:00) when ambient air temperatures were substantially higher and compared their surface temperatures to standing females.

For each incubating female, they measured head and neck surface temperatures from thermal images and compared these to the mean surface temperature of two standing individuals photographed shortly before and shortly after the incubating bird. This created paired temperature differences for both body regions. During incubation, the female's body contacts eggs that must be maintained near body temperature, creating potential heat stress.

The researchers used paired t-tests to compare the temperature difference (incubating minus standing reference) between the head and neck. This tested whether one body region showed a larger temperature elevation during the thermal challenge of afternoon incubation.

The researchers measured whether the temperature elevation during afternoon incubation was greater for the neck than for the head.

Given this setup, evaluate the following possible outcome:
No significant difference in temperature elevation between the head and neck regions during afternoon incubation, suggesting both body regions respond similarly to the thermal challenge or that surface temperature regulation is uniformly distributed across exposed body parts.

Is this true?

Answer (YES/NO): NO